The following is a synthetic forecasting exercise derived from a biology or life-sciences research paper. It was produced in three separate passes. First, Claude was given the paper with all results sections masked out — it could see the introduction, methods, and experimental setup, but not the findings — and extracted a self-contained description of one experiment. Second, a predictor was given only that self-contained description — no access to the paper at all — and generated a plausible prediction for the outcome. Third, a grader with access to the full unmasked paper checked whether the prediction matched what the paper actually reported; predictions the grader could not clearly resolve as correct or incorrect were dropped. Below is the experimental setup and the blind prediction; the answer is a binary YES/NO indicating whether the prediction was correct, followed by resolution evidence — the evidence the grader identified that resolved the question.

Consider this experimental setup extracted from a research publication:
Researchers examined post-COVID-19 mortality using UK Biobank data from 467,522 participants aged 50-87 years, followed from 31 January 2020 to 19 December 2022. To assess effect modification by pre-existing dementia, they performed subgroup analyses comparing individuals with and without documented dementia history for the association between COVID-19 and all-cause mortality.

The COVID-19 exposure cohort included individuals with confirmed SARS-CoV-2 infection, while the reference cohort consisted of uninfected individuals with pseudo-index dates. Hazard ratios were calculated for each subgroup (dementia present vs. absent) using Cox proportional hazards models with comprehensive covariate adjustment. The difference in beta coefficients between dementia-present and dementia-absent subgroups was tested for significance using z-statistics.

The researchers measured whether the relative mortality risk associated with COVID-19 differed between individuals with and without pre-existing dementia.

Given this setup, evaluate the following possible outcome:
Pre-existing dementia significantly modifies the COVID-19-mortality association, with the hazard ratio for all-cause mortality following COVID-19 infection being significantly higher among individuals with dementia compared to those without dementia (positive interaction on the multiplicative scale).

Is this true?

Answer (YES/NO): NO